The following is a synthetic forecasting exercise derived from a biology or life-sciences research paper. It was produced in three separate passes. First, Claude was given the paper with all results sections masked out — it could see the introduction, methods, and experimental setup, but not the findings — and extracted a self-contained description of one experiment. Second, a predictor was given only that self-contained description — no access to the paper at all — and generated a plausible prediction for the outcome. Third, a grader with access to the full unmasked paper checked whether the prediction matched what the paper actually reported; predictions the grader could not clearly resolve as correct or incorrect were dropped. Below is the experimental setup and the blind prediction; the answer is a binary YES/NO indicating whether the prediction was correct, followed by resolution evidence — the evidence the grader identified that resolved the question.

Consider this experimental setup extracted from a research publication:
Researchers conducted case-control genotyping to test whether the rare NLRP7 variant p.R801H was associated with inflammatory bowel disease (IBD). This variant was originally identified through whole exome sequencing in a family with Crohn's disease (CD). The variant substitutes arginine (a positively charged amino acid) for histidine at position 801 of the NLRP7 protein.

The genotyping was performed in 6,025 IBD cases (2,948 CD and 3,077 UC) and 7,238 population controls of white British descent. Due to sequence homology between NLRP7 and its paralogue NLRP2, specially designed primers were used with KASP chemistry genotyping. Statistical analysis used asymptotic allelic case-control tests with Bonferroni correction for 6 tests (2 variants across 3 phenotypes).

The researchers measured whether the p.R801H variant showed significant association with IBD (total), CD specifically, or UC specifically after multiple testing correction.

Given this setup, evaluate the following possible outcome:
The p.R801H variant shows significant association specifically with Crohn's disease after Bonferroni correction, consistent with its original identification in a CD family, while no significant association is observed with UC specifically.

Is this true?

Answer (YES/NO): NO